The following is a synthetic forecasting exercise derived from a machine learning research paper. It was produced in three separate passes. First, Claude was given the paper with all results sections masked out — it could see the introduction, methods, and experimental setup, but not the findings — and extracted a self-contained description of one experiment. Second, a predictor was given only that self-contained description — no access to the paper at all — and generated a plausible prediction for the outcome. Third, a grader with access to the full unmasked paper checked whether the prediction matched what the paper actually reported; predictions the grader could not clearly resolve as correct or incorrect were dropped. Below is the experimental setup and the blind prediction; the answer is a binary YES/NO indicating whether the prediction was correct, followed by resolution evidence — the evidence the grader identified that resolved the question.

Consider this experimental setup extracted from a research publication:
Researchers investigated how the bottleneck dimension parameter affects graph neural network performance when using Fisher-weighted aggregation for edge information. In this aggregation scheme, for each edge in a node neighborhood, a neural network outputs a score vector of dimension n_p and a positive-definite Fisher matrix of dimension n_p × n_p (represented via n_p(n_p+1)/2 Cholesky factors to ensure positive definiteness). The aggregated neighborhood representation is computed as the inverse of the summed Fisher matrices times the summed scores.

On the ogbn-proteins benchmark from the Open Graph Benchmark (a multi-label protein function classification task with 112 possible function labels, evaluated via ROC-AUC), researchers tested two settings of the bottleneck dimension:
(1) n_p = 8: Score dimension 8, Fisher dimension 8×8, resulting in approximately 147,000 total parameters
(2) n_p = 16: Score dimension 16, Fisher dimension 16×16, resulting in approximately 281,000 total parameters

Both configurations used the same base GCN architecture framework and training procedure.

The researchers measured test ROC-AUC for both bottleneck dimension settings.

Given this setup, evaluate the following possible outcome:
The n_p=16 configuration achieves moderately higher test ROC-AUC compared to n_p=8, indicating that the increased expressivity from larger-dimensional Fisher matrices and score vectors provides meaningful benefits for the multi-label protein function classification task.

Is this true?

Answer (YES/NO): NO